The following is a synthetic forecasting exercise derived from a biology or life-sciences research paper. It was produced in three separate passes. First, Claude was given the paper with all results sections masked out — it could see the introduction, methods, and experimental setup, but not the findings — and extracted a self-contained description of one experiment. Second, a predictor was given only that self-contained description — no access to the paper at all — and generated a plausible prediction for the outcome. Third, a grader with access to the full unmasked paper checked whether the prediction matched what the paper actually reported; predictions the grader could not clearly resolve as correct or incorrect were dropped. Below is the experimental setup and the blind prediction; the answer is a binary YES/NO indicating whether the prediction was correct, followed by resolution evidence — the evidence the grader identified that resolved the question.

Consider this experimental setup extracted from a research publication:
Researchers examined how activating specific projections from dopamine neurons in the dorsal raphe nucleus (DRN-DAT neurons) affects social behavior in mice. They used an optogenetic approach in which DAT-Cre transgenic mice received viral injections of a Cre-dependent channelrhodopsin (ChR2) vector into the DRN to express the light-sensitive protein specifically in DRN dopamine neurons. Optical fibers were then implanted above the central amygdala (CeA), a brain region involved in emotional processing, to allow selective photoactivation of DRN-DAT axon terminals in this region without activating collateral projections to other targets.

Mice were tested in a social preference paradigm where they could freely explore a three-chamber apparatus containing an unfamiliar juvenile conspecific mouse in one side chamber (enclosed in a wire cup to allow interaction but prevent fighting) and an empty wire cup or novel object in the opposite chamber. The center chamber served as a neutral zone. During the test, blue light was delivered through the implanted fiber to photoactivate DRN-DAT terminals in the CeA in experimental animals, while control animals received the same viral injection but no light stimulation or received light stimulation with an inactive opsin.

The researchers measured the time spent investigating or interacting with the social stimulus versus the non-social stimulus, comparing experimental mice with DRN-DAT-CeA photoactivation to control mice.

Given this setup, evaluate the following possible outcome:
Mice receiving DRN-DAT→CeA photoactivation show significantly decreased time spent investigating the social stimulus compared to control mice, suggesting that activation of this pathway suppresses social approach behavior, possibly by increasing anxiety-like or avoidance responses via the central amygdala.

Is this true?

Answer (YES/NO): NO